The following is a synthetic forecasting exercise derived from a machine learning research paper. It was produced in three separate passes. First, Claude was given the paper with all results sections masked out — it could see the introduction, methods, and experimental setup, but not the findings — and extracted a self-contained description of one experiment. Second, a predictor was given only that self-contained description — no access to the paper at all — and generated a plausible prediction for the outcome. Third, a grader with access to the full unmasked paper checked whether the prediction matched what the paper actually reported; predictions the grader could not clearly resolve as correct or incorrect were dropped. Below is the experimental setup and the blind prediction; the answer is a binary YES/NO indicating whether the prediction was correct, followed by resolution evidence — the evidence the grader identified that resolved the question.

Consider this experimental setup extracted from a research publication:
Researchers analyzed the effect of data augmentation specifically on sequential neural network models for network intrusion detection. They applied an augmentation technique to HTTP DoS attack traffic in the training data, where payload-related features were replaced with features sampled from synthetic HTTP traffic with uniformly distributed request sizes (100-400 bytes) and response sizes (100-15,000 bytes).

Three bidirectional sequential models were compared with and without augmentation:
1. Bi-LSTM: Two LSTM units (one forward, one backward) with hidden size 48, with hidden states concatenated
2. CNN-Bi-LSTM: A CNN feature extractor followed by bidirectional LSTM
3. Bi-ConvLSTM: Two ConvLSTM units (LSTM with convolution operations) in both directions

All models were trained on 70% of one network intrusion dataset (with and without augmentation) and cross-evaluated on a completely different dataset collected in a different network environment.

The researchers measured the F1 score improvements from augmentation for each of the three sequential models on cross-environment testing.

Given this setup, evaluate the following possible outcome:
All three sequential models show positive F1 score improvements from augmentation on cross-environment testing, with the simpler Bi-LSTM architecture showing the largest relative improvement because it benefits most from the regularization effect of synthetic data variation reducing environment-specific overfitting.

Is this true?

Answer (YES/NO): NO